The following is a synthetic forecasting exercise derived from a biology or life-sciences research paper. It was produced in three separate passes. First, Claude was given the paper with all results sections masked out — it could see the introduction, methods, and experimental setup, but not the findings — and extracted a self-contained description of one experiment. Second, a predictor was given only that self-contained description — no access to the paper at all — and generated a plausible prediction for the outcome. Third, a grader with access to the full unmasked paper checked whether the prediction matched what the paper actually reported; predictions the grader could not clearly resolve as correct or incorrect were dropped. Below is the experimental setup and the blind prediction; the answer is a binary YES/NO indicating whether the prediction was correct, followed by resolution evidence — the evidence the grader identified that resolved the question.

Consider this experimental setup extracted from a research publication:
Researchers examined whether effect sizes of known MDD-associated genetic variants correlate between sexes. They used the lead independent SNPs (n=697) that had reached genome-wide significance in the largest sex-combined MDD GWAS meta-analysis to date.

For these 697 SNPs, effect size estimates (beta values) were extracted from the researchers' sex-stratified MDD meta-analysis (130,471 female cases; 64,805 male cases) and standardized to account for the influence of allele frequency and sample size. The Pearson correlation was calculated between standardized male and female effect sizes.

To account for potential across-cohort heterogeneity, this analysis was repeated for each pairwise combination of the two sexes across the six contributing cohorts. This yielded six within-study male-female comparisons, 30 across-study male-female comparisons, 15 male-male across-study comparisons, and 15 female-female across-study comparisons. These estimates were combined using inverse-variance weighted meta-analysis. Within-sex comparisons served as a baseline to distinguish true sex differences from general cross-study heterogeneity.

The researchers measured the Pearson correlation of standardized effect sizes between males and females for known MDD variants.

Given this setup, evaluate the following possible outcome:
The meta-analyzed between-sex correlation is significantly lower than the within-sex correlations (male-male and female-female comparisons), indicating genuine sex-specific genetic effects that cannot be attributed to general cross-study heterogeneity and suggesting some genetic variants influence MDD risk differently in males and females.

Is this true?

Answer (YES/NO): NO